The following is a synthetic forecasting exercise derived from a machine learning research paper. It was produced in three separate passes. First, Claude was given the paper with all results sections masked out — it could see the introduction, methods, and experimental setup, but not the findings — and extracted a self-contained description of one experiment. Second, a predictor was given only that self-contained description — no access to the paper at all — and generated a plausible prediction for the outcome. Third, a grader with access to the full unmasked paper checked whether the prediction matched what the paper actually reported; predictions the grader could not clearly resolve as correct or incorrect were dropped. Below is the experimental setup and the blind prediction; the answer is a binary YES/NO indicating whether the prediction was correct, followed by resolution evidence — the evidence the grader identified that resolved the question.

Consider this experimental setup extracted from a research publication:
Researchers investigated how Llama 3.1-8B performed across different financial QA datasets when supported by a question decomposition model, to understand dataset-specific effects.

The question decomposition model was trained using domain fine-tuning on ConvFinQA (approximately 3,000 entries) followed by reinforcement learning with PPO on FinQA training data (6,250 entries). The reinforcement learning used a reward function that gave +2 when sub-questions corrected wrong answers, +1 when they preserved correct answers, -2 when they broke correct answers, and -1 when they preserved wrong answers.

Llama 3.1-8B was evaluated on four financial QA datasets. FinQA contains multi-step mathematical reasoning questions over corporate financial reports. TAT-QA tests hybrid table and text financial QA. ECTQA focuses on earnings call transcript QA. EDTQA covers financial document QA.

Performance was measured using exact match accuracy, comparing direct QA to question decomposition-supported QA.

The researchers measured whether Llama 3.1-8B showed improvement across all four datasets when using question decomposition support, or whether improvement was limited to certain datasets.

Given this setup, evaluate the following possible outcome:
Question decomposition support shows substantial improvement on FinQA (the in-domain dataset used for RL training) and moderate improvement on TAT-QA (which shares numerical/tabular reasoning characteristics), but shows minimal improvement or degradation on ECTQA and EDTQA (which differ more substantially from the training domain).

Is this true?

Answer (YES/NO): NO